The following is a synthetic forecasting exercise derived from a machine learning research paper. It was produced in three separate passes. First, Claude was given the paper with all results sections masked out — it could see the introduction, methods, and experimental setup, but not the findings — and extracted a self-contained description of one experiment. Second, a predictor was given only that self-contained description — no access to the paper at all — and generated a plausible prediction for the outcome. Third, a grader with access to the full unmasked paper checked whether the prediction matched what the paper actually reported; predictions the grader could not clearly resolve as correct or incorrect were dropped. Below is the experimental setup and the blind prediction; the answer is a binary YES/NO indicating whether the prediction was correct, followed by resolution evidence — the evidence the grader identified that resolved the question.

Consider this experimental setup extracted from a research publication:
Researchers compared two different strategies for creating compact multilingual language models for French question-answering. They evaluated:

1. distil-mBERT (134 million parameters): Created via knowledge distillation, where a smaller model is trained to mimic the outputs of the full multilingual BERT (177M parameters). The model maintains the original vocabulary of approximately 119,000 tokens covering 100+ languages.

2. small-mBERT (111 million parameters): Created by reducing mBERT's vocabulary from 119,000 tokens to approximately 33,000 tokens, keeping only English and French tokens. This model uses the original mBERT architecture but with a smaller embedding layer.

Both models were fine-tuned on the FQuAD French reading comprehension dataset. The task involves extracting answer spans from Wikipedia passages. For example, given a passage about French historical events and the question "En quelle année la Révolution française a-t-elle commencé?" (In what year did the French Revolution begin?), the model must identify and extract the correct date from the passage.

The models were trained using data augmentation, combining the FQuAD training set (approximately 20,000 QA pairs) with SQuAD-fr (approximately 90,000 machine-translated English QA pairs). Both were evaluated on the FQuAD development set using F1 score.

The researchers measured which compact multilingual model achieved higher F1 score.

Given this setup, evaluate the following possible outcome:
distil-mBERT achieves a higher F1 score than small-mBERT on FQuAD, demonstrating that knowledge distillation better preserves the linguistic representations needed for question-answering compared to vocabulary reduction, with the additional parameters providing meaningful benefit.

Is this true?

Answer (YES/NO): NO